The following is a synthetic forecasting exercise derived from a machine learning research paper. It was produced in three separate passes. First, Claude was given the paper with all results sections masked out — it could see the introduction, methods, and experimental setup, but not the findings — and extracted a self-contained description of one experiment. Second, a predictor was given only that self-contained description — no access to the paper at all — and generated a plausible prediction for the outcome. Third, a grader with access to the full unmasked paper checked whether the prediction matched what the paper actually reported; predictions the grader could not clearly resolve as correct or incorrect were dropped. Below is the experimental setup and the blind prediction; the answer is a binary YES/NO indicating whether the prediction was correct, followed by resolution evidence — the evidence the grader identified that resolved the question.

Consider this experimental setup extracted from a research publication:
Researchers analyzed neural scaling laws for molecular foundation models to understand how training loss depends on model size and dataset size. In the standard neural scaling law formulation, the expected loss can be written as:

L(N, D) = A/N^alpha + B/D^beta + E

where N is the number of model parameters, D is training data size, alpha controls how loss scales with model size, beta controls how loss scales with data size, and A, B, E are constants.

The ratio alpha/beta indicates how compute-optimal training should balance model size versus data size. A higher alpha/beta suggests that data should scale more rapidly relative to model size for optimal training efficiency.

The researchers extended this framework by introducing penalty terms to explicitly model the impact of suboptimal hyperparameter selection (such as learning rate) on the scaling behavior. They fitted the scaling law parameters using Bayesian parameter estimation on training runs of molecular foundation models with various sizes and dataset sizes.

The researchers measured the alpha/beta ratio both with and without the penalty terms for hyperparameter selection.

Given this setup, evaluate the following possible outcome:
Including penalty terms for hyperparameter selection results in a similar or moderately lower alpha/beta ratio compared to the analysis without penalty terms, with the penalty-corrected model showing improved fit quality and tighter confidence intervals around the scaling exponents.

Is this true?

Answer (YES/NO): NO